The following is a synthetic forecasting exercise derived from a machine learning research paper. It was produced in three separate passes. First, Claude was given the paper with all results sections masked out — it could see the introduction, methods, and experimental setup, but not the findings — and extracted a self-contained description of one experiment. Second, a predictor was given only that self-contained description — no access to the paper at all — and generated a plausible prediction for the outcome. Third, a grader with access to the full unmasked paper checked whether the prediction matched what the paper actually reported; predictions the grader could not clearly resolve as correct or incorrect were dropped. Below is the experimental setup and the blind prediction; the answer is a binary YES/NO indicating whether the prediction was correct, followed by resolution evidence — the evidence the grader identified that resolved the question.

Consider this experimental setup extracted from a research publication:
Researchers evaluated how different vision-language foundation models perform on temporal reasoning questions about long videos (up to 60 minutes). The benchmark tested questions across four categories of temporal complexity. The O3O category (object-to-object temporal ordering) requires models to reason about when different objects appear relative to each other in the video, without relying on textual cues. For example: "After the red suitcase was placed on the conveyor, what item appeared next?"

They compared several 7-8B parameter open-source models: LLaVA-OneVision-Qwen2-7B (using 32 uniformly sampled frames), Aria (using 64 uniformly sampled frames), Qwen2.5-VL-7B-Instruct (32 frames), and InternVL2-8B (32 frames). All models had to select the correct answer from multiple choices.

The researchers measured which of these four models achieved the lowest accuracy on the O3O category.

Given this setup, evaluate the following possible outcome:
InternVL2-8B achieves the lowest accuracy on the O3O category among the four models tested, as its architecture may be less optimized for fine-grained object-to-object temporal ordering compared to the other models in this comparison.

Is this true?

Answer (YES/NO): NO